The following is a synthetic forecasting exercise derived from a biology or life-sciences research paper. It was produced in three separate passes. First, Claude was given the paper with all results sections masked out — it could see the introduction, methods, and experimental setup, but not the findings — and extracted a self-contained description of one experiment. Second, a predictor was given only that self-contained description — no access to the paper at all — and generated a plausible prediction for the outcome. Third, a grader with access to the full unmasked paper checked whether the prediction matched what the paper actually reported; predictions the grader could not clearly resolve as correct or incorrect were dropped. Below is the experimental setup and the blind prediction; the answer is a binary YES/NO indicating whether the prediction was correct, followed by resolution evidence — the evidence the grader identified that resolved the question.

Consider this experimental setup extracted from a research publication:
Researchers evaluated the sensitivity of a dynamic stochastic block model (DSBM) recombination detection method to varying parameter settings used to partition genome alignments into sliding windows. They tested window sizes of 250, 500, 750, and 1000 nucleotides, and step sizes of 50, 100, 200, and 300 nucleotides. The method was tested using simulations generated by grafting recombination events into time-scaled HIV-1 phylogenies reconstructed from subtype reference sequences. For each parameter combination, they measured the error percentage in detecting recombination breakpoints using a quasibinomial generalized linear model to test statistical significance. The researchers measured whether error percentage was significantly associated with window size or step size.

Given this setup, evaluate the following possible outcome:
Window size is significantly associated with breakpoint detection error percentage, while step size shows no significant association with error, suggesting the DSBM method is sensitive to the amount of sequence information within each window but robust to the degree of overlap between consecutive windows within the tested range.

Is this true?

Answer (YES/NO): NO